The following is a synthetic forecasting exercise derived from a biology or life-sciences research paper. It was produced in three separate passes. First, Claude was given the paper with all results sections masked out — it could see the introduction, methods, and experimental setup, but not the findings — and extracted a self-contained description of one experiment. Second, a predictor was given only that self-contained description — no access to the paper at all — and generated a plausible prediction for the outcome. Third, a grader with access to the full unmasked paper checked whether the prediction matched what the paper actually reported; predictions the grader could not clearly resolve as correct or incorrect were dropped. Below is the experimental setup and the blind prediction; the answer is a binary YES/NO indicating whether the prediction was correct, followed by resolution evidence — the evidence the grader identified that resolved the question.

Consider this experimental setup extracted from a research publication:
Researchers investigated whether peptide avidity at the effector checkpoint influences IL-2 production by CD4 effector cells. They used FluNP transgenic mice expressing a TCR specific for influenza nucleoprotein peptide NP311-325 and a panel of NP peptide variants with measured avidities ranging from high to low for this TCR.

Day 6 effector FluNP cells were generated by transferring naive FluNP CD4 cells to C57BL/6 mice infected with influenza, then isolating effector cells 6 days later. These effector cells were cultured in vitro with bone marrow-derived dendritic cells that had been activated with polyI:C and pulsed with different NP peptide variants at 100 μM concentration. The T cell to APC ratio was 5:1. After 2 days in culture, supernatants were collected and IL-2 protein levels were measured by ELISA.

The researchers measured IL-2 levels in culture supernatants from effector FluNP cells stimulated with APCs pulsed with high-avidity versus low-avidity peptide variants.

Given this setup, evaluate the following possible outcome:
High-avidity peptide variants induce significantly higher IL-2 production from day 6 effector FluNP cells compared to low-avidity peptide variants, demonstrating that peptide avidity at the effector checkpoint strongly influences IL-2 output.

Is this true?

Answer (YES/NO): YES